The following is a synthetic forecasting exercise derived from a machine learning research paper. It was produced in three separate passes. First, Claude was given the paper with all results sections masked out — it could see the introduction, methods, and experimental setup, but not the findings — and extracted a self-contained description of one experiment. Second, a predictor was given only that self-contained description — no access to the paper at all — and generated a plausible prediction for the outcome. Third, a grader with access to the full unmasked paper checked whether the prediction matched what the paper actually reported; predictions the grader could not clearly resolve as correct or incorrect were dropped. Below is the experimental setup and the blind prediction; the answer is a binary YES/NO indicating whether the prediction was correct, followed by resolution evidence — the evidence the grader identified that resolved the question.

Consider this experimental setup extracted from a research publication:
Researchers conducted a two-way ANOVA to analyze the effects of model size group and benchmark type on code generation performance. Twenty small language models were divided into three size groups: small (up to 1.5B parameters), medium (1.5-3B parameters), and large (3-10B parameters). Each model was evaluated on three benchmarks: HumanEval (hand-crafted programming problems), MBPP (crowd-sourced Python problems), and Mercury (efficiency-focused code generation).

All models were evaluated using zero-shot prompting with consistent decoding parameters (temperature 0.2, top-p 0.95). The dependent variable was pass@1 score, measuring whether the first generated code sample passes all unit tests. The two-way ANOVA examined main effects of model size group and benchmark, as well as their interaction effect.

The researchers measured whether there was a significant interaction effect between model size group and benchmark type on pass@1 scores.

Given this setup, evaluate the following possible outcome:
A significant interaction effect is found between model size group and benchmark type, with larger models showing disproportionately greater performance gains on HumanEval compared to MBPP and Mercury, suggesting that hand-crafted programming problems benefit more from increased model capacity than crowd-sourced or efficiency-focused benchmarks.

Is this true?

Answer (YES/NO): NO